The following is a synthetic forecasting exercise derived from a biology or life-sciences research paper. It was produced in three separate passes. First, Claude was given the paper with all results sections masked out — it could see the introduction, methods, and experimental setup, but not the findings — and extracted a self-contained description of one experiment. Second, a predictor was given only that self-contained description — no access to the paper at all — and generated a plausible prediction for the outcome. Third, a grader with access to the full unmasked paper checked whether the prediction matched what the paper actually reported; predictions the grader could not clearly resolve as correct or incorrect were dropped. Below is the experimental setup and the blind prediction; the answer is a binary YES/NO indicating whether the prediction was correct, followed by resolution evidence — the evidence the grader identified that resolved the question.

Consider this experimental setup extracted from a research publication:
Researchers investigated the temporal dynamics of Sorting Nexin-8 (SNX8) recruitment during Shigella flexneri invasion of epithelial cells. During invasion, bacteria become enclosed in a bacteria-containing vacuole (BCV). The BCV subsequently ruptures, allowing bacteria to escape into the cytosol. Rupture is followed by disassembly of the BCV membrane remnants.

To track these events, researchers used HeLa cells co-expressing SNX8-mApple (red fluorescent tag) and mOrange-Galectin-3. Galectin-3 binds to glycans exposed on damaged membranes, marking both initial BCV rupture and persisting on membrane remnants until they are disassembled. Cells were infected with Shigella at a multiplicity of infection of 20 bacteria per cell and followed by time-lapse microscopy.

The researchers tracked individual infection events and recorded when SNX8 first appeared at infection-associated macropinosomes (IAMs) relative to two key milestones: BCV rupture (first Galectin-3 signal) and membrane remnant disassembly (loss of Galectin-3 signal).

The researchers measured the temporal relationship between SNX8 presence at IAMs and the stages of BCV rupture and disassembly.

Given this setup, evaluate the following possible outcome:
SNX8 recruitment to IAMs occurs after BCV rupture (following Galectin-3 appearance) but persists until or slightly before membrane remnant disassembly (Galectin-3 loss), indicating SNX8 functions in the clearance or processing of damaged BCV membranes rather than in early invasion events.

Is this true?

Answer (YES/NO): NO